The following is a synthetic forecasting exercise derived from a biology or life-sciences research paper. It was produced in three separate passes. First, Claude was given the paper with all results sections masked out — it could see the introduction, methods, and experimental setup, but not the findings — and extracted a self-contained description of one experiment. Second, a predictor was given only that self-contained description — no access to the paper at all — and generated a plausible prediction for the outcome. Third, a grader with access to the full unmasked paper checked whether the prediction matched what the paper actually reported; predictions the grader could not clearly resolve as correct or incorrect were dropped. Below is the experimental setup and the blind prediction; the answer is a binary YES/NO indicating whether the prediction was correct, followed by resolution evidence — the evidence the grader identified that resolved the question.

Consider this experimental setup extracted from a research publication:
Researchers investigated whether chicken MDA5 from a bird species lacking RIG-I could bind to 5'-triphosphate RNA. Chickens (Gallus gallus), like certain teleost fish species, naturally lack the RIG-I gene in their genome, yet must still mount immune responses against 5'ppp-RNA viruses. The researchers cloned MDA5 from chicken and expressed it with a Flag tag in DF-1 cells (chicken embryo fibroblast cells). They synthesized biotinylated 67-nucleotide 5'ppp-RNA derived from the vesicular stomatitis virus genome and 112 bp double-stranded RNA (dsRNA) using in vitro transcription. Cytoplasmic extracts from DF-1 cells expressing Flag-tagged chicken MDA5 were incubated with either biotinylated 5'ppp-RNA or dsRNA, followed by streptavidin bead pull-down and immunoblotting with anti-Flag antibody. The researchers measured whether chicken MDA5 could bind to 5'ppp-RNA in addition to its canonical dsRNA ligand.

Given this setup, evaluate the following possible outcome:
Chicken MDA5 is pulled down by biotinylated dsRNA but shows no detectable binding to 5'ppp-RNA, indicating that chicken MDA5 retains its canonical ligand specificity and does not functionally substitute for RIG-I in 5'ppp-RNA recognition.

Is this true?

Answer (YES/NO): NO